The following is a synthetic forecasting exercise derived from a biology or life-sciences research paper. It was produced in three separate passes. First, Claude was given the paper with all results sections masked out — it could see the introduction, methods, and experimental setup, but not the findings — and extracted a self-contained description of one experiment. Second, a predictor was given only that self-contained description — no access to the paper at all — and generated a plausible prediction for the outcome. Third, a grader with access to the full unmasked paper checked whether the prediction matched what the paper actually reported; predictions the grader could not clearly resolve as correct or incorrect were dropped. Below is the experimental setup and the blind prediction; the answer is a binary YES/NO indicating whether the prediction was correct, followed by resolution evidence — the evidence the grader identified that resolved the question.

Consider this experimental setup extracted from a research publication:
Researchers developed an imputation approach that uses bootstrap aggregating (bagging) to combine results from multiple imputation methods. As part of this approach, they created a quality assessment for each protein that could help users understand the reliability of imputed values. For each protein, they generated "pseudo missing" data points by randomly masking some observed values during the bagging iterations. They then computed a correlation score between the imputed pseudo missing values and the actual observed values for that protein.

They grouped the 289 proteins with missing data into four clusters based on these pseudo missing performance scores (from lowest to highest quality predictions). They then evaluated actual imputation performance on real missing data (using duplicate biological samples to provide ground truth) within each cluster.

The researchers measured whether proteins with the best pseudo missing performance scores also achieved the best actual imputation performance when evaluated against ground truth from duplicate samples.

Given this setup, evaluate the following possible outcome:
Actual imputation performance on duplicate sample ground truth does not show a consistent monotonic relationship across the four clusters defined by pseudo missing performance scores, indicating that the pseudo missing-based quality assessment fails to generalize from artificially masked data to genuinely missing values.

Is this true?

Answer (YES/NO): NO